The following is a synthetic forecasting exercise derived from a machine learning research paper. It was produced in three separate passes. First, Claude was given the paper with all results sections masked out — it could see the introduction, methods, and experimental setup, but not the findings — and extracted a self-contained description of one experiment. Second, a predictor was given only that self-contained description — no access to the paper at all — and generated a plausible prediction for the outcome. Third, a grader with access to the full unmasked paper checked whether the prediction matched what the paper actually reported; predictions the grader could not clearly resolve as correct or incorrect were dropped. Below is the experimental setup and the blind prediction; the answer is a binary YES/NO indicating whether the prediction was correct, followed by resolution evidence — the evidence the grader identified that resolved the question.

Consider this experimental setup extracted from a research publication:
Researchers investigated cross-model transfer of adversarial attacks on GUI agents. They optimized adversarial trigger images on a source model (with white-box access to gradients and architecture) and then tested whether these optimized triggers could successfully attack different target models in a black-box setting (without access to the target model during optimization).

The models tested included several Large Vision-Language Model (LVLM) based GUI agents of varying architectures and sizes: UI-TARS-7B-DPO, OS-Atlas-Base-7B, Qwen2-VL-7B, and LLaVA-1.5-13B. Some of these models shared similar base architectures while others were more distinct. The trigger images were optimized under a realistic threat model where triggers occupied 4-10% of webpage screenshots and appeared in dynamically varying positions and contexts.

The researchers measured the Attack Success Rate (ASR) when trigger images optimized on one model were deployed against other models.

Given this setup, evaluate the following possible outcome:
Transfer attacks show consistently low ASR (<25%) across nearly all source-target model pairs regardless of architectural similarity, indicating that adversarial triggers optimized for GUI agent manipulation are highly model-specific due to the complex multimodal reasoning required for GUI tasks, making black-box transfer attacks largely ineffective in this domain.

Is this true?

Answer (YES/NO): NO